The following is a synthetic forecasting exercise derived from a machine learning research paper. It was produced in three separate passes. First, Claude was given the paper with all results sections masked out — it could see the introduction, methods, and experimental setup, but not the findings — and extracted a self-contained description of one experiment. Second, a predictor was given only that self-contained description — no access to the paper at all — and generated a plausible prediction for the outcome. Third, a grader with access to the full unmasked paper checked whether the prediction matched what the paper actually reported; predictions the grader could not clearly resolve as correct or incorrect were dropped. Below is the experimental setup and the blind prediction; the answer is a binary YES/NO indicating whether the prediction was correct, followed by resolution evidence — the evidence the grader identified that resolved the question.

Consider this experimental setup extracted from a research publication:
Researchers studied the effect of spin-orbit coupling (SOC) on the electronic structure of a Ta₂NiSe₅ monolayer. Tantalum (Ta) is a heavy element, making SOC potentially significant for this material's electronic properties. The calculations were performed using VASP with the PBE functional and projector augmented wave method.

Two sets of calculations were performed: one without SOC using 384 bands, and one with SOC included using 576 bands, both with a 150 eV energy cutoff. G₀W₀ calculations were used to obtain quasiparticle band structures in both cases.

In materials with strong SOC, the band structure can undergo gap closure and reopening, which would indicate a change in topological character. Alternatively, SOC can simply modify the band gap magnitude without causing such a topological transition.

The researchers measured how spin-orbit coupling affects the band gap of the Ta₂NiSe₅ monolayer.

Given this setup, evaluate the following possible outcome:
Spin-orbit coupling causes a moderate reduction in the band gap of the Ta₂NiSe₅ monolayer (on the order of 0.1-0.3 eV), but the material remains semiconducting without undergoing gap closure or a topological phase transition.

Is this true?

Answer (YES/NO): NO